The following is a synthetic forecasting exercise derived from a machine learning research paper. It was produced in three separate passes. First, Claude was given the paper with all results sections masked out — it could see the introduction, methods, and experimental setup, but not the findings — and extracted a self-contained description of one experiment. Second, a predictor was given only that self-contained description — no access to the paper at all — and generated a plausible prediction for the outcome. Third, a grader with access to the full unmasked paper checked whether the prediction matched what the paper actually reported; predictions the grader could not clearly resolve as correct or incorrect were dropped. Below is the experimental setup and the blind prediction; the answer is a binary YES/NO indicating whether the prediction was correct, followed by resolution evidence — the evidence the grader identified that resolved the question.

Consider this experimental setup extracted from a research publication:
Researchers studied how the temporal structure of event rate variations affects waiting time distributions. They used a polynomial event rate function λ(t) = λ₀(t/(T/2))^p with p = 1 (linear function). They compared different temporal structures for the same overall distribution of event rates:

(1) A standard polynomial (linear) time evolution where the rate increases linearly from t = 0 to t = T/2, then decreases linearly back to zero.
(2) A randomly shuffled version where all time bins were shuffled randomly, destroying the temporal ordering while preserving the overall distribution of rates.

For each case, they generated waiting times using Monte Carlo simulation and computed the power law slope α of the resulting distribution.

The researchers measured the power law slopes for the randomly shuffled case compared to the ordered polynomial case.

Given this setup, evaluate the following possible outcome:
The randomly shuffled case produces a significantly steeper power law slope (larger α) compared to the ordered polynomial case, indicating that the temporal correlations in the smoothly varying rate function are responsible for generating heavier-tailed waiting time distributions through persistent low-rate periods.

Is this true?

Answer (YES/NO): NO